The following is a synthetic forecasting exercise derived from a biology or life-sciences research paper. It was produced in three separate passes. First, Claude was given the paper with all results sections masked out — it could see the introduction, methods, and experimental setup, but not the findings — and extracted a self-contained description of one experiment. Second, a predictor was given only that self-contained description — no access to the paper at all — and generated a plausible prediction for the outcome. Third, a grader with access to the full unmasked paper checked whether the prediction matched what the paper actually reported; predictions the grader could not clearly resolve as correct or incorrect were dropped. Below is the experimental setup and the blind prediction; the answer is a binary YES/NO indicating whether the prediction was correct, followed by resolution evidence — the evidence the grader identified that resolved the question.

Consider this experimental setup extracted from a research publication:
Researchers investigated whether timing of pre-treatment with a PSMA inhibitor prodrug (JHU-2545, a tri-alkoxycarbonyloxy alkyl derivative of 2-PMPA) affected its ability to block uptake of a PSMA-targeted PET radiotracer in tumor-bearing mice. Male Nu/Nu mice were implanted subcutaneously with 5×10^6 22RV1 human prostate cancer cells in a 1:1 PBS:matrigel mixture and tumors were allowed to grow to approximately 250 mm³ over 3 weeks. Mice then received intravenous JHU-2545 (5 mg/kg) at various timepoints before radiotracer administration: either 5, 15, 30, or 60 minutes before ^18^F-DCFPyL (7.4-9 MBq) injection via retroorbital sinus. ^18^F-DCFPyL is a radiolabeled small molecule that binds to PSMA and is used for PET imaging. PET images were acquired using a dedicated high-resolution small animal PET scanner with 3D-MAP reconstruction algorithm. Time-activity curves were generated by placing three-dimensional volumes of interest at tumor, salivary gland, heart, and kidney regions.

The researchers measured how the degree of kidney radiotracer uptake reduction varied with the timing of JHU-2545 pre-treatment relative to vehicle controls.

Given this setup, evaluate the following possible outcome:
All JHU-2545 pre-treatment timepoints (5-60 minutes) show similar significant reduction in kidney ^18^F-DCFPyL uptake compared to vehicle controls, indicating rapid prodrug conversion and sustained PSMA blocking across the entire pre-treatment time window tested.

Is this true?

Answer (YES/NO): NO